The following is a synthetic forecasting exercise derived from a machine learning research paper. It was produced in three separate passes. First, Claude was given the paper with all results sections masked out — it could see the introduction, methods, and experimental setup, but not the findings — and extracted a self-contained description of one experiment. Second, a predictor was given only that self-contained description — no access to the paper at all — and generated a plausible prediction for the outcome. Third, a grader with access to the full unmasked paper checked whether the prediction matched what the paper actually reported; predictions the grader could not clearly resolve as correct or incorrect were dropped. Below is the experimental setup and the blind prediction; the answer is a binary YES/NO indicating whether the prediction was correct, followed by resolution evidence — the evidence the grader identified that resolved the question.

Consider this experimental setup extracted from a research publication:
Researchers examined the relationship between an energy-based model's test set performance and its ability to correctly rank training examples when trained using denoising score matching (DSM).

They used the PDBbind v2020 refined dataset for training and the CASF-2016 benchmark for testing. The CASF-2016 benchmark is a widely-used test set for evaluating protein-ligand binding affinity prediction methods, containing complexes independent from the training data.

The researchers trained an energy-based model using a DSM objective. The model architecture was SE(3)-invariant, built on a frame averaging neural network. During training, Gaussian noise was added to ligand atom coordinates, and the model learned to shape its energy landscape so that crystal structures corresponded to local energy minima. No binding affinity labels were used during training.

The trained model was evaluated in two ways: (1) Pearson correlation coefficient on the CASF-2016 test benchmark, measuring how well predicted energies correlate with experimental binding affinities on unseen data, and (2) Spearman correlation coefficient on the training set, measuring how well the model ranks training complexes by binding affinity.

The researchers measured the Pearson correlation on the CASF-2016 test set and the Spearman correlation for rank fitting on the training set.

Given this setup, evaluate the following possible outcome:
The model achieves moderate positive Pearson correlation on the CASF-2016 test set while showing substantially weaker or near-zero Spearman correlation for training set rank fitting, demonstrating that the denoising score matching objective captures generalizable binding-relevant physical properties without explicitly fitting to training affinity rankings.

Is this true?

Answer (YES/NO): NO